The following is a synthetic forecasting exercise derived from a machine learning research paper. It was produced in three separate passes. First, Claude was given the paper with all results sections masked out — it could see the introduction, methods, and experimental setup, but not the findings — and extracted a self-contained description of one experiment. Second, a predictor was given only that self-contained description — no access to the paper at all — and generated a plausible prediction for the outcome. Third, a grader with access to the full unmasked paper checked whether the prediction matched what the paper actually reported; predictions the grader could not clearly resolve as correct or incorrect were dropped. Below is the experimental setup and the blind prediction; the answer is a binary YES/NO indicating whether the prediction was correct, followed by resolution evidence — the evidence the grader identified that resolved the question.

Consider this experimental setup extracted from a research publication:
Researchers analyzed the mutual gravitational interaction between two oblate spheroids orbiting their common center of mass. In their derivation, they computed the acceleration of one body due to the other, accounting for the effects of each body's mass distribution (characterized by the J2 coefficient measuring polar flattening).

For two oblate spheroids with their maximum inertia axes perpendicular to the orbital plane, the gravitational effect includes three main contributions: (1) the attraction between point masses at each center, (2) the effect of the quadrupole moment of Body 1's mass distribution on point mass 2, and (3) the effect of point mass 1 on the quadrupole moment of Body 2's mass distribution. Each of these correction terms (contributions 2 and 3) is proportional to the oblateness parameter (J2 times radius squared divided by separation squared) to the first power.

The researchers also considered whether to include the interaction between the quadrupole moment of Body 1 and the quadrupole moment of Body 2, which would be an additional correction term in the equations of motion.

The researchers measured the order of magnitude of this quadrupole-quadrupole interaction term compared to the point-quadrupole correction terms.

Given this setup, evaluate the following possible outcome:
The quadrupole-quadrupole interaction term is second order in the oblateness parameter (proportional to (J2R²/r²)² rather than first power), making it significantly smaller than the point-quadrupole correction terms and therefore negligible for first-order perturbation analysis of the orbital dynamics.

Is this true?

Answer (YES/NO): NO